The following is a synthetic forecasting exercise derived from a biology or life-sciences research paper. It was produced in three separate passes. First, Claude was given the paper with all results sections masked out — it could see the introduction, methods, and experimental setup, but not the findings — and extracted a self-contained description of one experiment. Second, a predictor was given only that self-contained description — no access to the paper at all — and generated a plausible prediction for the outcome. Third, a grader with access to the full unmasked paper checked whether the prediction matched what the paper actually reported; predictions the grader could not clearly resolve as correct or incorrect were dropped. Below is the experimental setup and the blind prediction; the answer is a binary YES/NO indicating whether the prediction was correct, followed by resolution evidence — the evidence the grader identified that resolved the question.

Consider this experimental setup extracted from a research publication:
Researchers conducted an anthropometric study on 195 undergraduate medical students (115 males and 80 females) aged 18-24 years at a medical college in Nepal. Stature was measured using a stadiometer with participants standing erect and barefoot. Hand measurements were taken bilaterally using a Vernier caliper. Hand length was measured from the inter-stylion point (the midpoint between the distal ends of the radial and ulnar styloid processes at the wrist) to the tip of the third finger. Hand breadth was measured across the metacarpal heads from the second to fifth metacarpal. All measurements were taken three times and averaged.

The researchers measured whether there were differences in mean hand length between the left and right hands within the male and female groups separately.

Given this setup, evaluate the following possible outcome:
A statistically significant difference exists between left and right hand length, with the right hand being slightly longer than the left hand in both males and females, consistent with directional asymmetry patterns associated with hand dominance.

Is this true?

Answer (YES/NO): NO